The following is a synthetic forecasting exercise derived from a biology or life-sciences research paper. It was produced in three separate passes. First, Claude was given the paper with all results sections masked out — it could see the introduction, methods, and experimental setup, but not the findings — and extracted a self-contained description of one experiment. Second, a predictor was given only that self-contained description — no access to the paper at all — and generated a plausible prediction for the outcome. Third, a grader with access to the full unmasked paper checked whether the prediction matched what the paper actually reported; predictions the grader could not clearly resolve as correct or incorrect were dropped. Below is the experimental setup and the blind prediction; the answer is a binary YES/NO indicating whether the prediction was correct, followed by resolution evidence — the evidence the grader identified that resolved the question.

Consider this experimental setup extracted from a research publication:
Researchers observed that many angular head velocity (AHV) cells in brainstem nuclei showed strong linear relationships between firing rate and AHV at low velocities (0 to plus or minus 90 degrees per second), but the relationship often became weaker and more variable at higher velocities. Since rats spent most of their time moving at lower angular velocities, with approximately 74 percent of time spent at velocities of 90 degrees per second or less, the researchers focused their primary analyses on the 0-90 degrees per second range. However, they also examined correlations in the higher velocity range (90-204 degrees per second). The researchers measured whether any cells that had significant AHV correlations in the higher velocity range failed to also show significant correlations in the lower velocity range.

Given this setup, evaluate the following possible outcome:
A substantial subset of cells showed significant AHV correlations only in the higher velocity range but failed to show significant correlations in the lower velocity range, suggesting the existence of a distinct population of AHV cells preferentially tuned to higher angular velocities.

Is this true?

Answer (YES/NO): NO